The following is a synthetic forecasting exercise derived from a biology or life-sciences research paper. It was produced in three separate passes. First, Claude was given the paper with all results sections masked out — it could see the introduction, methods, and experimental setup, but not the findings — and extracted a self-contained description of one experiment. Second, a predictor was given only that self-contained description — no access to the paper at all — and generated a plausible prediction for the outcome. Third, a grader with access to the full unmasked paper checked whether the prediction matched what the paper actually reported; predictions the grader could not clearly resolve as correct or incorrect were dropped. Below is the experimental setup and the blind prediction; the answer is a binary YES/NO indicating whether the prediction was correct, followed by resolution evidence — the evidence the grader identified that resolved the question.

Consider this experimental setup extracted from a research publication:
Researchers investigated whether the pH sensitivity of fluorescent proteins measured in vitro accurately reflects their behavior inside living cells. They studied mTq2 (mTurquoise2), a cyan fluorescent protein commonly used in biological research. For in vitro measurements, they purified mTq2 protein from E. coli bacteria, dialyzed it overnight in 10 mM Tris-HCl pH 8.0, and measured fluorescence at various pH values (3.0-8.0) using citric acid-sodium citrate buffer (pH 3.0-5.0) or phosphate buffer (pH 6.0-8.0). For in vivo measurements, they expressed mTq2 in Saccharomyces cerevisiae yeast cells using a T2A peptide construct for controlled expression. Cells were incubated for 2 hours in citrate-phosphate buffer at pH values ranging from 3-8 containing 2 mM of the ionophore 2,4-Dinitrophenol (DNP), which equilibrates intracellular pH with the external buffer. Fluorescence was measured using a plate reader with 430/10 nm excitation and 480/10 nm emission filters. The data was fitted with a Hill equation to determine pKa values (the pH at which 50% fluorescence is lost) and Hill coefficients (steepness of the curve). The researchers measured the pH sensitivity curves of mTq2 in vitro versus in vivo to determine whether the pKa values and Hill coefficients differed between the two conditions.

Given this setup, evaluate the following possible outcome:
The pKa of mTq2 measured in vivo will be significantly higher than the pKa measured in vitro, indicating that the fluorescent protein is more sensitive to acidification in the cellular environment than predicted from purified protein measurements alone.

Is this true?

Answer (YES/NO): YES